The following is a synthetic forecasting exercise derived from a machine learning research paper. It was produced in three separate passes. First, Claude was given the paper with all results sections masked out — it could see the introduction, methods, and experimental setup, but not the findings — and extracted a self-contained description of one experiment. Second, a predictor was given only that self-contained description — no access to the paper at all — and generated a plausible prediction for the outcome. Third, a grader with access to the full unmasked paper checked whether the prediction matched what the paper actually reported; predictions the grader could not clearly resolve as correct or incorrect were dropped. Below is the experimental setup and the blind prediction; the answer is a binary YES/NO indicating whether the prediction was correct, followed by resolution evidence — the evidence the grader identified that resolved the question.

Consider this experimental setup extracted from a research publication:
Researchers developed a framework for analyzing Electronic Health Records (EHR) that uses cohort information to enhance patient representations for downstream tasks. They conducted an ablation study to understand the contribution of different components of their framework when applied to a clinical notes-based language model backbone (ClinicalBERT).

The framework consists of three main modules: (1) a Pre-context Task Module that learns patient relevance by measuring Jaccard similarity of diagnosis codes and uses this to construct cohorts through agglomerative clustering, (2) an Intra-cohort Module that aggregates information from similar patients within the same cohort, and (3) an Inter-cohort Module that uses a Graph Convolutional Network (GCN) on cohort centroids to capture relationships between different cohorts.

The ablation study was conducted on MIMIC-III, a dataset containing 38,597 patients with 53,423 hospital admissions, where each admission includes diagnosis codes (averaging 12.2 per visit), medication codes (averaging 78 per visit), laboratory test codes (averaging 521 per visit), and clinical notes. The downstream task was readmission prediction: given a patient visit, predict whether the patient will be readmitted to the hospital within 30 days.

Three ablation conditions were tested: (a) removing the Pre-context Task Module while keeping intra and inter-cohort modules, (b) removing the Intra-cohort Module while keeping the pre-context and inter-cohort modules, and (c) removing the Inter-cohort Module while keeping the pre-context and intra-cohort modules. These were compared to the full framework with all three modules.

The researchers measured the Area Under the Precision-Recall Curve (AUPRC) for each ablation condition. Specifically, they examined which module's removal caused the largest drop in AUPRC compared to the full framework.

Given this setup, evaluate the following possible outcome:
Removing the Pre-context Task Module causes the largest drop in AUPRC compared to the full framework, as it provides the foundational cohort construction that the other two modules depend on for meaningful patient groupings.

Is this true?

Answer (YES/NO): NO